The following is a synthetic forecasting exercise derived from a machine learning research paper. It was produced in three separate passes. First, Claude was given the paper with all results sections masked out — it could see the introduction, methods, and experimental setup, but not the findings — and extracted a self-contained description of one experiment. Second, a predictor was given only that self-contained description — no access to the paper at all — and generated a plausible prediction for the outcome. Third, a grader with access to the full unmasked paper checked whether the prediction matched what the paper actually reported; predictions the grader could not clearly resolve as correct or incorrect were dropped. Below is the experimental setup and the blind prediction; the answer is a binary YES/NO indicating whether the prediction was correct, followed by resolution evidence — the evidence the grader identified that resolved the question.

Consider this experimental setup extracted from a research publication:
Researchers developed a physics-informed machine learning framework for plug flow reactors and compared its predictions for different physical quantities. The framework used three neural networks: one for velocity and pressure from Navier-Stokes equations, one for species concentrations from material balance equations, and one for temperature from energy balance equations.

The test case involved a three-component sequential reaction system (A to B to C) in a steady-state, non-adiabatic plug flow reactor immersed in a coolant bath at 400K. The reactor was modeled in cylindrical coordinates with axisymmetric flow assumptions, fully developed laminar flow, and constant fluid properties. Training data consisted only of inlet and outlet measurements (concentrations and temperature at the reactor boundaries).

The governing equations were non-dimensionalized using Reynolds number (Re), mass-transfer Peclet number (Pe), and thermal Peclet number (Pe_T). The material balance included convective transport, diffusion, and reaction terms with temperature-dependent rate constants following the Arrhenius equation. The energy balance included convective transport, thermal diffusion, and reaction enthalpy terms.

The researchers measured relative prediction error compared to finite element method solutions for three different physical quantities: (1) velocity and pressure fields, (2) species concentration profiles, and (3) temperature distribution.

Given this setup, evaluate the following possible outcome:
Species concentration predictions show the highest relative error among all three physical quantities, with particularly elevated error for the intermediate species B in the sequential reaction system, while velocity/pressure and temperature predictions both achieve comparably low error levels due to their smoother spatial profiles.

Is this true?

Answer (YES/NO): NO